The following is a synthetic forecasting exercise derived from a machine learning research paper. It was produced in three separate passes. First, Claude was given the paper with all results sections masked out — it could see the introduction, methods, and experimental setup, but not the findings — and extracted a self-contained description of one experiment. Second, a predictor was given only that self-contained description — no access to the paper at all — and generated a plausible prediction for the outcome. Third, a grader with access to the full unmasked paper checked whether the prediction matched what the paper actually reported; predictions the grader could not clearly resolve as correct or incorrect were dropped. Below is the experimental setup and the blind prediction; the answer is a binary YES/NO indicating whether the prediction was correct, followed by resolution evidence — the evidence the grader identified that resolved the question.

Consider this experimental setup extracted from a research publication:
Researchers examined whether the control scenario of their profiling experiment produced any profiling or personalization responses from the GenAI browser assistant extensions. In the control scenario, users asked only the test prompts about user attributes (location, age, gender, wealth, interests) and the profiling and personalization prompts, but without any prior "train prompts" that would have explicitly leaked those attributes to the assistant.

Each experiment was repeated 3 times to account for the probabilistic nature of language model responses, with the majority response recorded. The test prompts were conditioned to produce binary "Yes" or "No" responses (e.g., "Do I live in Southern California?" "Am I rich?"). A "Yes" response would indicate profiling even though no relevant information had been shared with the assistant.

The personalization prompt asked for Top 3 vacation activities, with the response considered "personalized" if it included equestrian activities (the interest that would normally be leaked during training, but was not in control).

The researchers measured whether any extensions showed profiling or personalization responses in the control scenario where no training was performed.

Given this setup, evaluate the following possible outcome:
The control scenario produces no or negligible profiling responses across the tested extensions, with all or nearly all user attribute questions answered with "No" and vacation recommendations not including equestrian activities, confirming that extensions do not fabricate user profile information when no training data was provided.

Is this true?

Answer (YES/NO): NO